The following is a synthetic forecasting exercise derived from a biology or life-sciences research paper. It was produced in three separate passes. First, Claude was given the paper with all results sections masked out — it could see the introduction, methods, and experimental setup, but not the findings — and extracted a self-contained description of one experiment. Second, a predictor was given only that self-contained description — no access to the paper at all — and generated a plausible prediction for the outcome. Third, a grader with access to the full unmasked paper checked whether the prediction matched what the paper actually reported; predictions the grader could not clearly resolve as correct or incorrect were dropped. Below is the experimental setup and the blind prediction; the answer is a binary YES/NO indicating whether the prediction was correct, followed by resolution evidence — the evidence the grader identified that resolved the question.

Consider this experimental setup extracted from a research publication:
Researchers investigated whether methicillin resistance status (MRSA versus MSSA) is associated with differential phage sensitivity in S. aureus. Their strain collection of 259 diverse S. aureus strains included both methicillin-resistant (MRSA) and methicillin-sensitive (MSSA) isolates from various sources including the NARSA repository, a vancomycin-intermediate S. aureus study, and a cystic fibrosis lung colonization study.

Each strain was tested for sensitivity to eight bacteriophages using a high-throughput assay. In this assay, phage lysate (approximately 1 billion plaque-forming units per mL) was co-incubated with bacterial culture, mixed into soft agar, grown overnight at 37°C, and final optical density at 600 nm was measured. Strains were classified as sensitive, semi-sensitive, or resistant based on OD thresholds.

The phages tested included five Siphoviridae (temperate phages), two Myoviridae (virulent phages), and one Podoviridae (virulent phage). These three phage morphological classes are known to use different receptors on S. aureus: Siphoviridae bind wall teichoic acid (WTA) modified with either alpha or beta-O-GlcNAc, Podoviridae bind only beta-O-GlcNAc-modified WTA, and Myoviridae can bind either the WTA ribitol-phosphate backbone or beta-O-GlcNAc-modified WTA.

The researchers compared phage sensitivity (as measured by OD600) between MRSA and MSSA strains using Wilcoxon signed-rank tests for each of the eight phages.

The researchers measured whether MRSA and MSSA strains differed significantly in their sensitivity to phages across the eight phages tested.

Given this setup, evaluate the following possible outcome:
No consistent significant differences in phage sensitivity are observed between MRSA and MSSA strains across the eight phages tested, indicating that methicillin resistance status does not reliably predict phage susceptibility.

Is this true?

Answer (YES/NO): YES